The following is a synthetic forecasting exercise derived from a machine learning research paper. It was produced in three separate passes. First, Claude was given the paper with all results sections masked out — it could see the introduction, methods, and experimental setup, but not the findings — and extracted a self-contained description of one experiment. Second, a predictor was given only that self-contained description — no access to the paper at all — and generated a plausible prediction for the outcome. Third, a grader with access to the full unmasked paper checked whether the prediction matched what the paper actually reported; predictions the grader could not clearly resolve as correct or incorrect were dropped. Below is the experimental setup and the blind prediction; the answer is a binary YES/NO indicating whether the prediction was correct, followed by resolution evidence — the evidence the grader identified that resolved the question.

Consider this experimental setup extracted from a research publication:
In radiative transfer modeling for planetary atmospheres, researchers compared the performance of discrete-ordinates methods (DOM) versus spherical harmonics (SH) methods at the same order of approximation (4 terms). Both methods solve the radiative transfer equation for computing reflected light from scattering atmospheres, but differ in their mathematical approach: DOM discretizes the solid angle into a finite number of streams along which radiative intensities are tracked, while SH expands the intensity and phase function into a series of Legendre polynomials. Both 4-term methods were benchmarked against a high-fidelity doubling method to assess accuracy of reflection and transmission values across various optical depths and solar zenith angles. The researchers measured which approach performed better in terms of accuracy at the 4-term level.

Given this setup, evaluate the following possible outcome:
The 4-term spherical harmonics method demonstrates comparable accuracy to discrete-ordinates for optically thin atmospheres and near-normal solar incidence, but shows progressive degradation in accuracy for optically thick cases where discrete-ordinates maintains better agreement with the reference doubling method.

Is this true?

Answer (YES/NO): NO